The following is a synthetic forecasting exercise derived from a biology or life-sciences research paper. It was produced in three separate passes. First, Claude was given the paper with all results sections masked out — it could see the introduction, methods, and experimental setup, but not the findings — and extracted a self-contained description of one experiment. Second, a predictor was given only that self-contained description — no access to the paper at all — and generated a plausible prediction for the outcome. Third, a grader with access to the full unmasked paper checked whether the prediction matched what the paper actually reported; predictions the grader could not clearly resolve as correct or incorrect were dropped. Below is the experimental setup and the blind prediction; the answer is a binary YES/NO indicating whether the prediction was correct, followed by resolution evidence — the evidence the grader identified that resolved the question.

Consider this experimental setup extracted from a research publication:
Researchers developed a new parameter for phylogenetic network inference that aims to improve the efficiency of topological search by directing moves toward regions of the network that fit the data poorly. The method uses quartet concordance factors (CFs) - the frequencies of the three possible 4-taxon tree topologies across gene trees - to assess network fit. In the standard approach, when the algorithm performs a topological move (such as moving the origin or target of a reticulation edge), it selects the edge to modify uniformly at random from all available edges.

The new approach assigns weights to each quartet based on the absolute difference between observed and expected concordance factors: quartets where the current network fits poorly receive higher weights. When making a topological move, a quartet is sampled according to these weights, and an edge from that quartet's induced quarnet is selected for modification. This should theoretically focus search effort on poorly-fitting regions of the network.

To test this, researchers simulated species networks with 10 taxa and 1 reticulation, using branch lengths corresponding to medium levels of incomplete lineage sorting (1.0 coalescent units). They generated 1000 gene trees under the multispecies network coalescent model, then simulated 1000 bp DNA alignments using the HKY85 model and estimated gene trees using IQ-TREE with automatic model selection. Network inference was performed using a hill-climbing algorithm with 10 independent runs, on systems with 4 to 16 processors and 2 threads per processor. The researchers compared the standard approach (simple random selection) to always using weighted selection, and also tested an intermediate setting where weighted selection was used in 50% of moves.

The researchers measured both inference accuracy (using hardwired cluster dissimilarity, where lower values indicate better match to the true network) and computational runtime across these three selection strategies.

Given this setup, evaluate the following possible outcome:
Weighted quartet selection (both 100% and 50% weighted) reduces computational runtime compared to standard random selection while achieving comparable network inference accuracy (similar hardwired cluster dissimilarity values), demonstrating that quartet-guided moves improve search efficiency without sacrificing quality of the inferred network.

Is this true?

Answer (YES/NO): NO